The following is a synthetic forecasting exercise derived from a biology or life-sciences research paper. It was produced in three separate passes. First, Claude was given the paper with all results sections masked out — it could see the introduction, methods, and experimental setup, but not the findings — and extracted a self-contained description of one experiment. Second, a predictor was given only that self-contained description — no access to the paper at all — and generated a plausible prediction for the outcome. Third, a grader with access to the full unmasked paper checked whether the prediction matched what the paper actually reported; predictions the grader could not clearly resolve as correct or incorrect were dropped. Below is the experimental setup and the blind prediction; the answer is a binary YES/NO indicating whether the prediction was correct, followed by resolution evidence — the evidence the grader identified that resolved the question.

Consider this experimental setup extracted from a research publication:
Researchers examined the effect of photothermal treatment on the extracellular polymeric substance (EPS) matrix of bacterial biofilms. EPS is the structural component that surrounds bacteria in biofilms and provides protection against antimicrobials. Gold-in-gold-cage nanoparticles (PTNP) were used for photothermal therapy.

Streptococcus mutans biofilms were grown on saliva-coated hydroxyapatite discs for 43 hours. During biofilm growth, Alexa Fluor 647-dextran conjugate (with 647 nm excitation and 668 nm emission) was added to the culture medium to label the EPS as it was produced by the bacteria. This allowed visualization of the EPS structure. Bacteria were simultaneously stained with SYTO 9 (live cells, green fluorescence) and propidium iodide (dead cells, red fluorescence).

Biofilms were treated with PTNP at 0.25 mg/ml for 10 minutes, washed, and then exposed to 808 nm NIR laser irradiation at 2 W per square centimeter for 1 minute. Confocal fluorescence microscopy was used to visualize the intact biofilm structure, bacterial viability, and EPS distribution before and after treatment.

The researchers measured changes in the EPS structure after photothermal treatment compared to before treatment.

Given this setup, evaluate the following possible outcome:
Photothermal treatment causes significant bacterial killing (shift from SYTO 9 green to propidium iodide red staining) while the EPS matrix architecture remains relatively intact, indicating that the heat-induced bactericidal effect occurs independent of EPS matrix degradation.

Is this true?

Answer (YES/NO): NO